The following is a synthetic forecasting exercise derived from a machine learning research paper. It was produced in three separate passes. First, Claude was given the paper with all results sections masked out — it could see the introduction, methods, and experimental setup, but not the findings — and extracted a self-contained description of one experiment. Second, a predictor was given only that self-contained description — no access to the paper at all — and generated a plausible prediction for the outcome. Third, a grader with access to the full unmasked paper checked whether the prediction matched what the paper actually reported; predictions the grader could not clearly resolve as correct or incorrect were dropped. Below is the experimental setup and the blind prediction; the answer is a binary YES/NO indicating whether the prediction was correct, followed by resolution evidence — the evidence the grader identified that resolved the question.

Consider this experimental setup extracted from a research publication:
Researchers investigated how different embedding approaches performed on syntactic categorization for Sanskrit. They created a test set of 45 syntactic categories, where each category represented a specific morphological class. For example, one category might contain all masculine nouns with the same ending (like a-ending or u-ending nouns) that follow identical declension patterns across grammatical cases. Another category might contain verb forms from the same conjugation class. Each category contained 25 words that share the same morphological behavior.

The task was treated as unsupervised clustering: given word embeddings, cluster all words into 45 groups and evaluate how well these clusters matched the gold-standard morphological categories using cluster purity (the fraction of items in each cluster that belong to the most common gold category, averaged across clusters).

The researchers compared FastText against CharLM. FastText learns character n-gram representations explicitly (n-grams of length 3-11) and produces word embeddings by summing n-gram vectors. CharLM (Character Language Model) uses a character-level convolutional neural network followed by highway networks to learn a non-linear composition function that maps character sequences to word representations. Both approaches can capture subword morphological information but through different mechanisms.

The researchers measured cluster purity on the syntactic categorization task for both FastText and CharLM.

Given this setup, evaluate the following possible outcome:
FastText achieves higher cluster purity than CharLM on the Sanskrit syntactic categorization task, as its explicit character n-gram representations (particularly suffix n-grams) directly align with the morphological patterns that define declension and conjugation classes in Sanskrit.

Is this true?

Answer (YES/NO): NO